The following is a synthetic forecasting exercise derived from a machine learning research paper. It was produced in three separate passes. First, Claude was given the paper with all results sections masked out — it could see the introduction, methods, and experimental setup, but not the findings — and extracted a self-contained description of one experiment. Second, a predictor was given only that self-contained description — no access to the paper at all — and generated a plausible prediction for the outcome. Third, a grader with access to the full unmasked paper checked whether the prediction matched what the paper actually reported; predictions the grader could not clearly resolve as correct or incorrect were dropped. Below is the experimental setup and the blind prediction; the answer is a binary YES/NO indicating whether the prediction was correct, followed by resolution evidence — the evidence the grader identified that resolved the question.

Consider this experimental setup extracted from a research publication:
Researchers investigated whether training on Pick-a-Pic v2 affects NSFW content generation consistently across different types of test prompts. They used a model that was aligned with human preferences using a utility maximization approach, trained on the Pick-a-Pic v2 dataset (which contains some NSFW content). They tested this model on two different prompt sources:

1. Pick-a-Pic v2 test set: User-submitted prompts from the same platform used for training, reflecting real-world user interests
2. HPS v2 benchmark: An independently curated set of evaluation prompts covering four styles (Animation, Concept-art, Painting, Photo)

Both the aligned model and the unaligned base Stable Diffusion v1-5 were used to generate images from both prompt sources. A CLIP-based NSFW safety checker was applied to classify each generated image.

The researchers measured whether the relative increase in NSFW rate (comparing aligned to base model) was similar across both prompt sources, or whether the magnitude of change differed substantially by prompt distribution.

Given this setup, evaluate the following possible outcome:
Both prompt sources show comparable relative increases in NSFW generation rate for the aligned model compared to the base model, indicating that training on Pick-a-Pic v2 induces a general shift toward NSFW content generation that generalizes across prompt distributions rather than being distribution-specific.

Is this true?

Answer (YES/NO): YES